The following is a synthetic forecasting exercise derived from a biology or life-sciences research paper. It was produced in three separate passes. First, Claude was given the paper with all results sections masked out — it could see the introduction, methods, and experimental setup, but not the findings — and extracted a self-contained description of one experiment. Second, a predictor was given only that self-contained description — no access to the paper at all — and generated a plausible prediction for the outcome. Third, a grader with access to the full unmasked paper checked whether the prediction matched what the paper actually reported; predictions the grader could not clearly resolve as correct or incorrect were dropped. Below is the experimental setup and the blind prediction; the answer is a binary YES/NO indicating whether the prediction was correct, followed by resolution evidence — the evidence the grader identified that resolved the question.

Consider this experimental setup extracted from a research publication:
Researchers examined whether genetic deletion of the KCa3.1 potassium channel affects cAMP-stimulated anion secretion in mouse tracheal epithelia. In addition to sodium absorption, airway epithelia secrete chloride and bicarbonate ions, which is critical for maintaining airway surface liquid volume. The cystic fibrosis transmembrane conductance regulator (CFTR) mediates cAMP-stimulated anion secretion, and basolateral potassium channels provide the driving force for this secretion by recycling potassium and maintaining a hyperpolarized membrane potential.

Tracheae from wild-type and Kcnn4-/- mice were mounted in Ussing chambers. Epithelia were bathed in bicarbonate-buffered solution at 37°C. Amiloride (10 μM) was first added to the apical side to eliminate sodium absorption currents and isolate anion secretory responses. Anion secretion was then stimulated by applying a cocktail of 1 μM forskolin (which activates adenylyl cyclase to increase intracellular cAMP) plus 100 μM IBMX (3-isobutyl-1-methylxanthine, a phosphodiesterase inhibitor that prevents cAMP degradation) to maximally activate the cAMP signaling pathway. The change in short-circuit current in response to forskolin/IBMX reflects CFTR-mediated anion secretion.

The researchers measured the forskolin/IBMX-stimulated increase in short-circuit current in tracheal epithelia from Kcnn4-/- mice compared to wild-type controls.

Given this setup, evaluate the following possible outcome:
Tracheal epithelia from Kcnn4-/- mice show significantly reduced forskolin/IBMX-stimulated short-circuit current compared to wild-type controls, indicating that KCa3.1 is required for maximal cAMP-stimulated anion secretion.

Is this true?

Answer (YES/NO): NO